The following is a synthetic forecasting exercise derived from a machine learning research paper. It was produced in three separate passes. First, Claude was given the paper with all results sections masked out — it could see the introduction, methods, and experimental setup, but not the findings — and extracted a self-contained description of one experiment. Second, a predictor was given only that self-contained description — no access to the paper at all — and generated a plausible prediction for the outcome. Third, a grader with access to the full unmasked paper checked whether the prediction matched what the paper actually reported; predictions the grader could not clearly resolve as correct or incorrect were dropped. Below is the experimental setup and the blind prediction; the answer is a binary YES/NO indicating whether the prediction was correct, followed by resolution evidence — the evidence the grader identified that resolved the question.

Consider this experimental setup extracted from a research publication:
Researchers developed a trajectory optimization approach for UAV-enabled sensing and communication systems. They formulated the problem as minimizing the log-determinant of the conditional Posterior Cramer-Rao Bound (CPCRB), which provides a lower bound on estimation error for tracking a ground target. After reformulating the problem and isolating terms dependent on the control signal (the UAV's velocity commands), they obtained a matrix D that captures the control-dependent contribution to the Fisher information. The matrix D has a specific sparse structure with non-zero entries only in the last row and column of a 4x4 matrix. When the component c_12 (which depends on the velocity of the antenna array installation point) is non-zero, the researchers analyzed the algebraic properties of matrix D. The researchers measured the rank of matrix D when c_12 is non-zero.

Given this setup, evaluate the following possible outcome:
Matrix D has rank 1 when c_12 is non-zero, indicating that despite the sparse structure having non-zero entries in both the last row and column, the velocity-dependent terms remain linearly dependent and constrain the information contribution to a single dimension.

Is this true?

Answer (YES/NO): NO